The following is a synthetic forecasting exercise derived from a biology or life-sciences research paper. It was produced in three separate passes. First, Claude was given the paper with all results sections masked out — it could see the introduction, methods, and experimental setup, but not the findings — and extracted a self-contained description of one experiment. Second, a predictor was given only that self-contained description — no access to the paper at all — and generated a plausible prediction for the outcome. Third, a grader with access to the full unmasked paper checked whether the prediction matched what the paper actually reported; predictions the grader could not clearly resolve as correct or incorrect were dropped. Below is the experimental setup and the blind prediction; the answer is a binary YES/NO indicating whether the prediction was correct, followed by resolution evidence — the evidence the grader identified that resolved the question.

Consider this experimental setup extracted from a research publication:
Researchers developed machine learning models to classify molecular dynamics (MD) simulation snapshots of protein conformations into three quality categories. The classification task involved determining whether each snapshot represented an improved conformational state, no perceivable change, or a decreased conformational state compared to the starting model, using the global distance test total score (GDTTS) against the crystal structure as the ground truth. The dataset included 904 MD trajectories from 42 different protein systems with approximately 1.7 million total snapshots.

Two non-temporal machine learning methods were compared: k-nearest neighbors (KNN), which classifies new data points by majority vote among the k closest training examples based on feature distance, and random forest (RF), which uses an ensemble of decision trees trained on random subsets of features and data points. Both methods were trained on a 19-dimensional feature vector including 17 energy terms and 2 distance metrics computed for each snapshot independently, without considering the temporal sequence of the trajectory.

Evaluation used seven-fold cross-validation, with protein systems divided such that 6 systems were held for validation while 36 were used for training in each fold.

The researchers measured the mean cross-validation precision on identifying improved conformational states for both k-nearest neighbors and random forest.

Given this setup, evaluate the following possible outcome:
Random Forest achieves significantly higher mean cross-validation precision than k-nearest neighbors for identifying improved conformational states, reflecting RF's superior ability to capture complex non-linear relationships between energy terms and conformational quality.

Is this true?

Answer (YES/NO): NO